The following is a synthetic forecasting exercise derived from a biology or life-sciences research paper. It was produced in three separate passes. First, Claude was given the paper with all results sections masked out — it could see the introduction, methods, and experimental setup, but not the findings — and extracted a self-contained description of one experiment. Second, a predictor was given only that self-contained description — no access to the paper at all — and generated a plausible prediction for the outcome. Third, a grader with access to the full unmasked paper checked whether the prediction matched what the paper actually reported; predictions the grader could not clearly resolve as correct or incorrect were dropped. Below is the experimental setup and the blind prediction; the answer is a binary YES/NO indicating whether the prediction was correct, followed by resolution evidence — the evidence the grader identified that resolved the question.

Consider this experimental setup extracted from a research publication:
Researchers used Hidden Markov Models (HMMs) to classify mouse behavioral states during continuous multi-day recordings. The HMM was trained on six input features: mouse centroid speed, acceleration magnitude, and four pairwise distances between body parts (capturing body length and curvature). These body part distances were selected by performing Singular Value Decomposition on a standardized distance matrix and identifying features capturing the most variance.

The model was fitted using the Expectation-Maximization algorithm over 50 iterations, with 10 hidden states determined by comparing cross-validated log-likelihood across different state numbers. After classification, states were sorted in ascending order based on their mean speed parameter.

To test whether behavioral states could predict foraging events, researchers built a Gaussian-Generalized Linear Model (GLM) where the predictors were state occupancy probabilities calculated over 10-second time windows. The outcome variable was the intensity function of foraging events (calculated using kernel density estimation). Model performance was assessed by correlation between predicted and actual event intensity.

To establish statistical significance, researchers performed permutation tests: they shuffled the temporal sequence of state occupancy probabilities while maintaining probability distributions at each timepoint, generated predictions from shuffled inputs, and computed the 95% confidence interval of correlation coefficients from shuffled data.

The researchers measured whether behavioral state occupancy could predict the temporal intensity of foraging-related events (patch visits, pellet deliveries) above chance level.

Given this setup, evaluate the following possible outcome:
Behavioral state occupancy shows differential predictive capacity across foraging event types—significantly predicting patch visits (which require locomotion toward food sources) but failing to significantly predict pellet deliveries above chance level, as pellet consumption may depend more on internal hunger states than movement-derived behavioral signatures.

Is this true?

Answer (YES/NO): NO